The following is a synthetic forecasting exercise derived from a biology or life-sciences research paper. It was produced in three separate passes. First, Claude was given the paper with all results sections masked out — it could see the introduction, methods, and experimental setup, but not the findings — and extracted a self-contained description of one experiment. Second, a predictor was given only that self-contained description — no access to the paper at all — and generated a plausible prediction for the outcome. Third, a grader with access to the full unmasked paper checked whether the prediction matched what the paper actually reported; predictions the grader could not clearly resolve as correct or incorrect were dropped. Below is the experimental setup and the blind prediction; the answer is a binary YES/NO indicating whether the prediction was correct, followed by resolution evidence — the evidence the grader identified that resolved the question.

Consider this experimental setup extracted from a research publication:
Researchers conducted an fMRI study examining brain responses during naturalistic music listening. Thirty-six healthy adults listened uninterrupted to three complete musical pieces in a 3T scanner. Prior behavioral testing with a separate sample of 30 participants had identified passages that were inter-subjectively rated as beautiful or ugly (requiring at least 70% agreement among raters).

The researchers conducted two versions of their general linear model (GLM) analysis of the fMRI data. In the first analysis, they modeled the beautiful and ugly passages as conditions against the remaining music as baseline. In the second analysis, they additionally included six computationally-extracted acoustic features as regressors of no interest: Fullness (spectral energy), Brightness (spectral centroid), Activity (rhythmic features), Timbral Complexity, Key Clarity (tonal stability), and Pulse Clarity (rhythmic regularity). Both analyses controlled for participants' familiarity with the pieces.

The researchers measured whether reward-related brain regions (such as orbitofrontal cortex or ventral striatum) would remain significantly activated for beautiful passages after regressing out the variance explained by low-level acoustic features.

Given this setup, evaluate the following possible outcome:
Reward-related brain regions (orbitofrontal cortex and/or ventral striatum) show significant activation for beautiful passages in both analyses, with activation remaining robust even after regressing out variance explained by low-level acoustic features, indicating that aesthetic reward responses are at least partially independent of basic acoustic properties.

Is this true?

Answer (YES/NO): NO